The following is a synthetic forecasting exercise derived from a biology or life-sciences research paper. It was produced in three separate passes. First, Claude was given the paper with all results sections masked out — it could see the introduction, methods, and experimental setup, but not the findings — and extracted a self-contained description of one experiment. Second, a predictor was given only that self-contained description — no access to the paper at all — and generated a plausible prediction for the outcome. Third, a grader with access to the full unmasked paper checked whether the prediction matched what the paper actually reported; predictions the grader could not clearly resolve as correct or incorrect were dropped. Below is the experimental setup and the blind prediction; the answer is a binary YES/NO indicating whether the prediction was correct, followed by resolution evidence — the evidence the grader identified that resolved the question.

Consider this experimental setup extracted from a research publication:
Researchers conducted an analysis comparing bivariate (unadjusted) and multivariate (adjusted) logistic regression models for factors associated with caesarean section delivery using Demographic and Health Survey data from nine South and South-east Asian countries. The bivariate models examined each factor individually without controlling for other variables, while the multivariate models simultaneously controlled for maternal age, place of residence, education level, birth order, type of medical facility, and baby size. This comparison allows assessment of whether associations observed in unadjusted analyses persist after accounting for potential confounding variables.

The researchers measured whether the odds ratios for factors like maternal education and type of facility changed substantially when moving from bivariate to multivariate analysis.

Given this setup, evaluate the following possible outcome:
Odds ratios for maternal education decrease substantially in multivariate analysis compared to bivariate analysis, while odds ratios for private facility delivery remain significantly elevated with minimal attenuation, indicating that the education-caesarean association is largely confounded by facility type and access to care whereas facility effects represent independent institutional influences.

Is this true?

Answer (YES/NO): NO